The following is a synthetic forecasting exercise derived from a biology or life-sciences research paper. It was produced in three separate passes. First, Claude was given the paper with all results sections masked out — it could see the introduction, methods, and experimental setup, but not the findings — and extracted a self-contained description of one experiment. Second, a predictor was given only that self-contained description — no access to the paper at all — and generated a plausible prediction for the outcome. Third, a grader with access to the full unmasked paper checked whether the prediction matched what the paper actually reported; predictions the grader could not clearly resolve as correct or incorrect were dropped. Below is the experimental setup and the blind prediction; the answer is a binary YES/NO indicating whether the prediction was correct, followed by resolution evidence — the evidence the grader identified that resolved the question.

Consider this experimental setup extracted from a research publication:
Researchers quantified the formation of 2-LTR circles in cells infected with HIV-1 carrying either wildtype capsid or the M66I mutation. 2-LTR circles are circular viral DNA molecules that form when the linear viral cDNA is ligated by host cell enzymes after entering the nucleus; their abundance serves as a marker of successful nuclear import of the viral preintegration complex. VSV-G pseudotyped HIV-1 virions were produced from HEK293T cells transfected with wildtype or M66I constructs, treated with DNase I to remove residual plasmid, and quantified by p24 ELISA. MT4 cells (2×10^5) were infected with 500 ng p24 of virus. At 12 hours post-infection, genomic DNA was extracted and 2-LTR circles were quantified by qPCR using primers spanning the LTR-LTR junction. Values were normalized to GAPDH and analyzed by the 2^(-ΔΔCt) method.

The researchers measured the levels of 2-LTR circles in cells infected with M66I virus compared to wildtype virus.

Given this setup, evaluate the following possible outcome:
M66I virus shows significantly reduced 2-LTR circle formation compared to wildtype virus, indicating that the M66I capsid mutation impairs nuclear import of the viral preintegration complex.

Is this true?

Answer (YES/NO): YES